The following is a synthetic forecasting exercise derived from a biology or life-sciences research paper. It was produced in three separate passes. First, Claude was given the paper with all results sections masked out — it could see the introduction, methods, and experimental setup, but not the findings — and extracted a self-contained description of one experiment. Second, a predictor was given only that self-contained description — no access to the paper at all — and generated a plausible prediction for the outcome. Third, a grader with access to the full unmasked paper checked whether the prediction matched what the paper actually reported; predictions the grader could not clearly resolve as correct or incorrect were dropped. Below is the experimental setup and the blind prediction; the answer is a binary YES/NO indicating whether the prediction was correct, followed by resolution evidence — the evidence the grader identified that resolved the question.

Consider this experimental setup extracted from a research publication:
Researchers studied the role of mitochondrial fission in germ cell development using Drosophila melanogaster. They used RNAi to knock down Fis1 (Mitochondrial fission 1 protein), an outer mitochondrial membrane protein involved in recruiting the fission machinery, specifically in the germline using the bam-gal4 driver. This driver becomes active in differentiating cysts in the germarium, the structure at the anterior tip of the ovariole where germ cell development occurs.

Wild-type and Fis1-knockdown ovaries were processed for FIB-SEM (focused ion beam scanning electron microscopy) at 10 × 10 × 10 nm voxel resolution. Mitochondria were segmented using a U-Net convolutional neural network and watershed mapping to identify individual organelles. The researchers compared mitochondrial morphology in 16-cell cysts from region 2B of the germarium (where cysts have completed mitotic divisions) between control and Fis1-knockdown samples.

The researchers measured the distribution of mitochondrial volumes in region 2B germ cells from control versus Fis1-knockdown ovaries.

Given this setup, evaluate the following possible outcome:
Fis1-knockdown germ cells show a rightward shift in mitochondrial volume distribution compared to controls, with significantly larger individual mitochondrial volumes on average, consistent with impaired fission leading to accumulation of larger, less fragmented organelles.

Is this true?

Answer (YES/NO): YES